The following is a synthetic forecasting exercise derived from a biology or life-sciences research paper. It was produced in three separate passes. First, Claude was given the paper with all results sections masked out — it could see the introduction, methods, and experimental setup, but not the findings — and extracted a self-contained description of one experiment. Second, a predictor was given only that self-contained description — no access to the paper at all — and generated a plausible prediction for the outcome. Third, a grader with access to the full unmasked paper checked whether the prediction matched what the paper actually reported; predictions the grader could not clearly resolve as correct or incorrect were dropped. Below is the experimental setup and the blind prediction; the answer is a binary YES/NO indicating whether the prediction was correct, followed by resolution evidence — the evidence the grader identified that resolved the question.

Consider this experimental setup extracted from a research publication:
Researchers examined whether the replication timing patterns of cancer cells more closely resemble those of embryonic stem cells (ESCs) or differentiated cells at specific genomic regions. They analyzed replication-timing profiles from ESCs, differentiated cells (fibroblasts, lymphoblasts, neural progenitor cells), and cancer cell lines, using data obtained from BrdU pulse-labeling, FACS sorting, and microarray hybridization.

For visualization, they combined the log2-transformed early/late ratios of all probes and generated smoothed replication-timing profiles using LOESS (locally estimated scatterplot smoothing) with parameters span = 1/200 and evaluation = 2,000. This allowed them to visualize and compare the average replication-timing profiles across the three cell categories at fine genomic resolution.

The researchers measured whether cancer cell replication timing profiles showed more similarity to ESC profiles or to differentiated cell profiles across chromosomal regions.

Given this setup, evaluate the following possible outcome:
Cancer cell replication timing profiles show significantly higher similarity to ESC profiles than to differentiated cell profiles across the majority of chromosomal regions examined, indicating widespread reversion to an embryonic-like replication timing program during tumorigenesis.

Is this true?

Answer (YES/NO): NO